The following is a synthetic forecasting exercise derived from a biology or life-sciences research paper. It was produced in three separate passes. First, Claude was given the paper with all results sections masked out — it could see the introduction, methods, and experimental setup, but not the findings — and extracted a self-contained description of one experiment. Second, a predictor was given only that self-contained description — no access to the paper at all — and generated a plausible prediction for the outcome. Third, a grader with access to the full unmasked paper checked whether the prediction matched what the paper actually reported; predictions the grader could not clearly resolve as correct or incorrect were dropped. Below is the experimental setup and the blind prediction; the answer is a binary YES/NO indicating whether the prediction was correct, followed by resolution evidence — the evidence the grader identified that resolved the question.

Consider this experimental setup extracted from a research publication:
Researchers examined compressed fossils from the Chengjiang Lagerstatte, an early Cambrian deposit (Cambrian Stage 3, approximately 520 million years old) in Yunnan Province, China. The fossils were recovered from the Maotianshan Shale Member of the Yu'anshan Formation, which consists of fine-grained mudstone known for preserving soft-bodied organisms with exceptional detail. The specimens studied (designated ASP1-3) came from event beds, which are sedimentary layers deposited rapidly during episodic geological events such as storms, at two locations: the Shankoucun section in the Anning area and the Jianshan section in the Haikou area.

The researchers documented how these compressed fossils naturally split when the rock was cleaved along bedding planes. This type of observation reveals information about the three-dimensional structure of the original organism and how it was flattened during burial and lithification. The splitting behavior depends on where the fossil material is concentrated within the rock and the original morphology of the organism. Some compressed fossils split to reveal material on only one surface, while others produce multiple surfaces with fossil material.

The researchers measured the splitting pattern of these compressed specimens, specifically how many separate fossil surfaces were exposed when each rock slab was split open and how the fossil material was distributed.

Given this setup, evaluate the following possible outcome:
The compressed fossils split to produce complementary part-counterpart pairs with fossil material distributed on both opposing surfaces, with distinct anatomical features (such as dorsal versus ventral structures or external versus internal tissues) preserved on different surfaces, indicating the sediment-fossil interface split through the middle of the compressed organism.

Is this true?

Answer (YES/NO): NO